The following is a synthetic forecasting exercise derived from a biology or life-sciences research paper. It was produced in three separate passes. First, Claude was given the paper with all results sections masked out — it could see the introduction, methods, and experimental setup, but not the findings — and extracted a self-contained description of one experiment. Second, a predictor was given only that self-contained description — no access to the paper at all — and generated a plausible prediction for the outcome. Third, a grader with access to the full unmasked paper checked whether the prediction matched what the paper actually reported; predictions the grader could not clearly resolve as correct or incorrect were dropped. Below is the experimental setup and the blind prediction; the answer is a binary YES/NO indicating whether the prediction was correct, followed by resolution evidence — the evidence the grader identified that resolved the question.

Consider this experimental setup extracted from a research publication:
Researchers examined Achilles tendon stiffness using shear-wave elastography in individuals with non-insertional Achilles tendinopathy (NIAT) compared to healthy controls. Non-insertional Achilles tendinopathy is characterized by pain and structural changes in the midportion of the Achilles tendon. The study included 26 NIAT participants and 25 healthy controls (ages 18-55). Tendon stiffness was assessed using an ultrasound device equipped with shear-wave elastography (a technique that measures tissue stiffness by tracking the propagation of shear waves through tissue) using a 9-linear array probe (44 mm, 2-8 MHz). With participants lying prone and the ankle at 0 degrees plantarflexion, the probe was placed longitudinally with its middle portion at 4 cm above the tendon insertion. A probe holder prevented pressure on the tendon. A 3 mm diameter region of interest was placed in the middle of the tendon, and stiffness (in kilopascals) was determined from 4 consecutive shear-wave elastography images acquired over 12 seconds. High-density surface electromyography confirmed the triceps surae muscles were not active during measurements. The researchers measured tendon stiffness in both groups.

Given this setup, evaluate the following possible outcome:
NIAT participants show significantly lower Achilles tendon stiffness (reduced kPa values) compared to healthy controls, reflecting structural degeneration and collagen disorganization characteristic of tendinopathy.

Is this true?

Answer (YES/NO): YES